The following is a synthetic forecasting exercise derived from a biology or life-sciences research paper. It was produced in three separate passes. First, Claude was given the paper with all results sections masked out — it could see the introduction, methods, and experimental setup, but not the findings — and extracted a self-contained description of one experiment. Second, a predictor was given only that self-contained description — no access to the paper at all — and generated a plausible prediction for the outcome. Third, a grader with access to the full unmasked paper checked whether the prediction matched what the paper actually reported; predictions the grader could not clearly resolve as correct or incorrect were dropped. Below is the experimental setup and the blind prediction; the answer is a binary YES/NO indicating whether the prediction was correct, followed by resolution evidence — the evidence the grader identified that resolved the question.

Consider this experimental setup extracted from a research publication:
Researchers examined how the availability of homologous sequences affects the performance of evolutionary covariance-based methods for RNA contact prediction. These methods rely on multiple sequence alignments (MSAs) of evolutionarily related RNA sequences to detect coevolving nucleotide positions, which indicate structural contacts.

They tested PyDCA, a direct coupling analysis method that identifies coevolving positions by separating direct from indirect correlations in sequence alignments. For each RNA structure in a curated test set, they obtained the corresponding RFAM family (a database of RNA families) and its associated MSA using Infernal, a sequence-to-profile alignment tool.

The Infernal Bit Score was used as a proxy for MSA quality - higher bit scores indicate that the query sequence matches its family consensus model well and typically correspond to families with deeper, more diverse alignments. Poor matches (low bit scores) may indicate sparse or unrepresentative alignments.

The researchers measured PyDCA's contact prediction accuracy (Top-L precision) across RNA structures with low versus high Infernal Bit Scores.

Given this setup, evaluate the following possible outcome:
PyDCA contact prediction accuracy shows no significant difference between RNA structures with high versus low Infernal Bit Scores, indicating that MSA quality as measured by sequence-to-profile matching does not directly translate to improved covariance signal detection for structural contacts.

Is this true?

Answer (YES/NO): YES